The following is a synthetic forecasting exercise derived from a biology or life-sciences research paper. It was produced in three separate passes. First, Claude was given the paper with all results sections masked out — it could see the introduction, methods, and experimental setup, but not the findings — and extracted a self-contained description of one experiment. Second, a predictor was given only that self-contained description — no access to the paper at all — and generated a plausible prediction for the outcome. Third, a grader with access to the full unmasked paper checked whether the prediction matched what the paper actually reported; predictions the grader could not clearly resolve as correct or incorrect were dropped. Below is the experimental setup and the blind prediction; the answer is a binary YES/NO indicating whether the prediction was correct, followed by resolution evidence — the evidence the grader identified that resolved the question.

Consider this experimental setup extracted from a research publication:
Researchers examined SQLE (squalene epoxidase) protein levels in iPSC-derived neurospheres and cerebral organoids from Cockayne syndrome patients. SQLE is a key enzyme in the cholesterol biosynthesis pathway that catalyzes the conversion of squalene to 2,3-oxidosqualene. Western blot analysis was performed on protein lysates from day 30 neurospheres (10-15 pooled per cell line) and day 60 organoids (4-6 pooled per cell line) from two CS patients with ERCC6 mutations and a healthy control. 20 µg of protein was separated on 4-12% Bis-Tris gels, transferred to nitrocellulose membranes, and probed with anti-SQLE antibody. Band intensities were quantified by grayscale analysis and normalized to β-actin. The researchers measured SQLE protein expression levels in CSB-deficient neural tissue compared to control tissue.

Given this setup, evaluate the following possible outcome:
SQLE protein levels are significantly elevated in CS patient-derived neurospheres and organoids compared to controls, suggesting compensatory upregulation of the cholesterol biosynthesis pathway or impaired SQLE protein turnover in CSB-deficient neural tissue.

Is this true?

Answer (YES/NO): NO